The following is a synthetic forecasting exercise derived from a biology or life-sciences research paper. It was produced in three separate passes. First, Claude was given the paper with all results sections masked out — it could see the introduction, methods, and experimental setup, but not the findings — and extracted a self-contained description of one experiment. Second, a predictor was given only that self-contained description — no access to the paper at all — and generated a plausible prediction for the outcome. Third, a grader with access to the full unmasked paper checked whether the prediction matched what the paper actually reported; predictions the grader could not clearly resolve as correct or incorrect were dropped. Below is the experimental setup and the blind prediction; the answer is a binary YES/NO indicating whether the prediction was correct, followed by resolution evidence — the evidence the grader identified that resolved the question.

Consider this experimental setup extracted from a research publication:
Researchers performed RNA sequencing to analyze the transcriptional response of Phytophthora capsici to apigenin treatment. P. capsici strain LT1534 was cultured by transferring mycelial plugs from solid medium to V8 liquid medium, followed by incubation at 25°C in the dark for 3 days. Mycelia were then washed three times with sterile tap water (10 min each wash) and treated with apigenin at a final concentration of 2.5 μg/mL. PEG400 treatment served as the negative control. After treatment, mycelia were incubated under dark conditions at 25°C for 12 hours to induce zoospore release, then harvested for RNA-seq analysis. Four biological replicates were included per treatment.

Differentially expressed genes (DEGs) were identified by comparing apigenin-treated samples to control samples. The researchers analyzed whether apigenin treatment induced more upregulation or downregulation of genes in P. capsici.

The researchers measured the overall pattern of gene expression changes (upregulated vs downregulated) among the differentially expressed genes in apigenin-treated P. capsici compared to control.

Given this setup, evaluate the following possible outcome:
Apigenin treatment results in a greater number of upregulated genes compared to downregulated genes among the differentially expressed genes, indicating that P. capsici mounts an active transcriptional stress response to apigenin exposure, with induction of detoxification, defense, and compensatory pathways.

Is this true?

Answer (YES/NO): NO